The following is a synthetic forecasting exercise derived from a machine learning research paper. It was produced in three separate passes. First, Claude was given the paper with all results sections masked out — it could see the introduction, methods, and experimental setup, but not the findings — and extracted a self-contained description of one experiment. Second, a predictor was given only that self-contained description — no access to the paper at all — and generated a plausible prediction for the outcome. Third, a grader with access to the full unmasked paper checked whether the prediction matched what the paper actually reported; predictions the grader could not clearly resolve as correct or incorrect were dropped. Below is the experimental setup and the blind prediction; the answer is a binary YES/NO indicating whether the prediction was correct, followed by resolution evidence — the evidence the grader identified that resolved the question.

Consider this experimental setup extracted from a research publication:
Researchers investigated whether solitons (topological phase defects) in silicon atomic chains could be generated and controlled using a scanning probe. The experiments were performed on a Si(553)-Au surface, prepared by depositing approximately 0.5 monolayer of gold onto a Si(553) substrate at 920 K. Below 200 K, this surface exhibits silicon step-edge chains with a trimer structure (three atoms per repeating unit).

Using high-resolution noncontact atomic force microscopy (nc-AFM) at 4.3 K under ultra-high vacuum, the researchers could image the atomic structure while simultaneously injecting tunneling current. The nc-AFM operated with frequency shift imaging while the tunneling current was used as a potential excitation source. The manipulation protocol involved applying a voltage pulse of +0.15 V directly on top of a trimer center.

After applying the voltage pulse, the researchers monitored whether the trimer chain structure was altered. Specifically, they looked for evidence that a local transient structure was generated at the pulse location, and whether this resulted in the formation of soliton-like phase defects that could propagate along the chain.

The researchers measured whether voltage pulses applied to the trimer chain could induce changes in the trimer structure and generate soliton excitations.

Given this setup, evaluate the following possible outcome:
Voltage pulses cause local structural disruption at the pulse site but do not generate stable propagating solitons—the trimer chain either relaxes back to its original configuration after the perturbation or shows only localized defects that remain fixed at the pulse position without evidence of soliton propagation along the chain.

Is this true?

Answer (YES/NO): NO